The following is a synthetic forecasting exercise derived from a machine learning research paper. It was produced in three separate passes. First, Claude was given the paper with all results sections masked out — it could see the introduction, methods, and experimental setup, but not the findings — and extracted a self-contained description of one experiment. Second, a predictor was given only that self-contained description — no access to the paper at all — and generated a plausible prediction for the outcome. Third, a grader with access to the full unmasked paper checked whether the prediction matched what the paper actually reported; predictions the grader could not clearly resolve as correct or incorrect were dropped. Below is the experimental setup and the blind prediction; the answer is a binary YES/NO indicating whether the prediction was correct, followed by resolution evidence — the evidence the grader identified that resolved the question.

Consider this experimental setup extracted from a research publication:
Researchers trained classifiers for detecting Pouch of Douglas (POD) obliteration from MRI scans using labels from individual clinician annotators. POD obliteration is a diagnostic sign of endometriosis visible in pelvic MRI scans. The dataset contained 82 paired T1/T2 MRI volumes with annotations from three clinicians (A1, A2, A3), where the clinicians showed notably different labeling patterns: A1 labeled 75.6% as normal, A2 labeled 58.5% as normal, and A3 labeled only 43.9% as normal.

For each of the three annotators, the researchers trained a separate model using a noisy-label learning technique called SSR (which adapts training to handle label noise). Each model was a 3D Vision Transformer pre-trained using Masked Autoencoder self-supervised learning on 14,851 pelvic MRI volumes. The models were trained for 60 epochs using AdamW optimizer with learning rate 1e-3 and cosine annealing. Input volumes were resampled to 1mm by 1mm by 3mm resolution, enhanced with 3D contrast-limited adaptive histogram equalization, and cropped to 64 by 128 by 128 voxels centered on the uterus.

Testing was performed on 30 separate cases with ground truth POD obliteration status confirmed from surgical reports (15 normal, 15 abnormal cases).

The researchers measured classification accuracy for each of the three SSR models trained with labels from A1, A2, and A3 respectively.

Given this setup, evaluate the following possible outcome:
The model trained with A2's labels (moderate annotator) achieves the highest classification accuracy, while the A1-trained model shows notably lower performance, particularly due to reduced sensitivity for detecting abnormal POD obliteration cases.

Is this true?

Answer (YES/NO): NO